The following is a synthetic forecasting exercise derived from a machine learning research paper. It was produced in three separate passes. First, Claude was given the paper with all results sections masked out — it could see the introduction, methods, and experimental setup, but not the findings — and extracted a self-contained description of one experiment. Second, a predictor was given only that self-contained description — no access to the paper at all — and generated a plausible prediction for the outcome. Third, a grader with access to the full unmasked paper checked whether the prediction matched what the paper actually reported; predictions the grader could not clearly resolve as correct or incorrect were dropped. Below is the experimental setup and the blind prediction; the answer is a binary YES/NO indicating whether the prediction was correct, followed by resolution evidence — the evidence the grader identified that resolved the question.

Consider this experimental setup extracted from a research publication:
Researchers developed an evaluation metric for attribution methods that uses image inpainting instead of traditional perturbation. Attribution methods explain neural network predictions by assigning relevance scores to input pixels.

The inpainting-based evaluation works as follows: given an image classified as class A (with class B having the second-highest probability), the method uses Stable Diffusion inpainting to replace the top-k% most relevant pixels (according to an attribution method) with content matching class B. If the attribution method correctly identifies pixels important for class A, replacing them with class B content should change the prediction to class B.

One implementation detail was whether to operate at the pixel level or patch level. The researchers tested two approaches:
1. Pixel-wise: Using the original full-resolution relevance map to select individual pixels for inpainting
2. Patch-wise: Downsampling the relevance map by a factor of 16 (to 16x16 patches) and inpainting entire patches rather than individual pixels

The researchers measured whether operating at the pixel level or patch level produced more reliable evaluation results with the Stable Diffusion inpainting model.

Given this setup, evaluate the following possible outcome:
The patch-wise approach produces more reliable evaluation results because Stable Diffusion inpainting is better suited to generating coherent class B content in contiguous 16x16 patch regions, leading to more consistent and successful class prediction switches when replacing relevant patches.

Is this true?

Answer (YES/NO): YES